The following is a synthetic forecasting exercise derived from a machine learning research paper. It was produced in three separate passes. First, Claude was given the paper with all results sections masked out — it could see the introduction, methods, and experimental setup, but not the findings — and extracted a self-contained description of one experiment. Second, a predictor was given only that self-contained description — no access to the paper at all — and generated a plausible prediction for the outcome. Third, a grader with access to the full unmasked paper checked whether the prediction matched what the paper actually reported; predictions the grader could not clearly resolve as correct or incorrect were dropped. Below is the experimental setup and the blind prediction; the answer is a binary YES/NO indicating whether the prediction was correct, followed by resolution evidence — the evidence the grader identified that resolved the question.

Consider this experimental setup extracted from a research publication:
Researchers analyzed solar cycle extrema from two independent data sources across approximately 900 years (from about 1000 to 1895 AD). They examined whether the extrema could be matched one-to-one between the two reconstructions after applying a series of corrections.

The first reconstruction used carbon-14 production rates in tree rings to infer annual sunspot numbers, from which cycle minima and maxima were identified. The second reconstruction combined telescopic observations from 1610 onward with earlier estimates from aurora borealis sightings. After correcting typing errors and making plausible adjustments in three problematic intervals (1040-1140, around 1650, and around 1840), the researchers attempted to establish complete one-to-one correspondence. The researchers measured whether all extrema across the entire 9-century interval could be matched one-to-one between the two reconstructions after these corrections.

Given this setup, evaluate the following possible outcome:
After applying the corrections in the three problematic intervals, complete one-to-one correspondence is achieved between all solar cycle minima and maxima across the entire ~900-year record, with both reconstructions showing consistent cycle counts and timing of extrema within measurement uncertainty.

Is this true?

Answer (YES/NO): YES